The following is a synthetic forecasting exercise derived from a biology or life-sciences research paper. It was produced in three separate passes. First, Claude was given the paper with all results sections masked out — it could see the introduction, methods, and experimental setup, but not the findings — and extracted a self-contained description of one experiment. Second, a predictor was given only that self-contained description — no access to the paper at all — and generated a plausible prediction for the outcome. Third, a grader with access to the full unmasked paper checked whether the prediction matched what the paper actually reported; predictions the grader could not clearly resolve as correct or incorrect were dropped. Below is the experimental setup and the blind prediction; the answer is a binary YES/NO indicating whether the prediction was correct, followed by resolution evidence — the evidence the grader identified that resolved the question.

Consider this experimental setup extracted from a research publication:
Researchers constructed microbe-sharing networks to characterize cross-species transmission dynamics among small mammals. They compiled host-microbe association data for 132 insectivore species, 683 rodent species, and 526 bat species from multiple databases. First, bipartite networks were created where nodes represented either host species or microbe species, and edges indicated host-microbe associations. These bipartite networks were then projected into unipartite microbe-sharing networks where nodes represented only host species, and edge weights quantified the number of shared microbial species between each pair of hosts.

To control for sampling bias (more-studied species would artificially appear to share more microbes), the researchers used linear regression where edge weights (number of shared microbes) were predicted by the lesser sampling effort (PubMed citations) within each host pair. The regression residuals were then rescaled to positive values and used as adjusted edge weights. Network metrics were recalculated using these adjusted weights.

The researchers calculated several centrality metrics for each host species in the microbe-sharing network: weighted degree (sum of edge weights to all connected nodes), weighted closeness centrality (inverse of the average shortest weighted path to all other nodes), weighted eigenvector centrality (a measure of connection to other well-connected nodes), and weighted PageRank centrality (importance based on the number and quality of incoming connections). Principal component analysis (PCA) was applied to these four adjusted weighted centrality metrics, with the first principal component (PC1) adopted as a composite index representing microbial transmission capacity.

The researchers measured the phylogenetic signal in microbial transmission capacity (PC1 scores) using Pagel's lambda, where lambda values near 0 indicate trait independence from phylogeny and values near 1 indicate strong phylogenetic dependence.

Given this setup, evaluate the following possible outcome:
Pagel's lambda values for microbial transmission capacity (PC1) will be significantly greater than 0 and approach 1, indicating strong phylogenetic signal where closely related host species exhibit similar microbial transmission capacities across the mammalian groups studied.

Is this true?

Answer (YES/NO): NO